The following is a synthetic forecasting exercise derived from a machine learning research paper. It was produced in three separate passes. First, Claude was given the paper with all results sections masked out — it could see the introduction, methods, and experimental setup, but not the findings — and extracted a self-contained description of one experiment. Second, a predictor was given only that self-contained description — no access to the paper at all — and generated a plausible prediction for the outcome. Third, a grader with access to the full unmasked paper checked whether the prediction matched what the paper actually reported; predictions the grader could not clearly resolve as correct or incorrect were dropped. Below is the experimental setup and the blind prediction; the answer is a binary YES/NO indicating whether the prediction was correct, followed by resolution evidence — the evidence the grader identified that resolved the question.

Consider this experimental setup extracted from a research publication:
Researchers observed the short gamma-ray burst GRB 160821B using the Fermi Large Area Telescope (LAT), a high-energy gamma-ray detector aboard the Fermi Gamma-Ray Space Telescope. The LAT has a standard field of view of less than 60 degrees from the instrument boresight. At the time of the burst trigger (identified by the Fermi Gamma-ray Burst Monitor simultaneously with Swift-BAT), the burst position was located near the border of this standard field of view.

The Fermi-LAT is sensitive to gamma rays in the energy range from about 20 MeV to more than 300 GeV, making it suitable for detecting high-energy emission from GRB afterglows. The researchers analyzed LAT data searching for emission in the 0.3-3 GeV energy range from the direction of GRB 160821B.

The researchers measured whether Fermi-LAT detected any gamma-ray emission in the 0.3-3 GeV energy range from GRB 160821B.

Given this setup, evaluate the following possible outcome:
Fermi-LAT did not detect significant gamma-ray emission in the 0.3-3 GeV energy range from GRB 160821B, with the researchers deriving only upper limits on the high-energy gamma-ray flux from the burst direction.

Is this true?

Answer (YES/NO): YES